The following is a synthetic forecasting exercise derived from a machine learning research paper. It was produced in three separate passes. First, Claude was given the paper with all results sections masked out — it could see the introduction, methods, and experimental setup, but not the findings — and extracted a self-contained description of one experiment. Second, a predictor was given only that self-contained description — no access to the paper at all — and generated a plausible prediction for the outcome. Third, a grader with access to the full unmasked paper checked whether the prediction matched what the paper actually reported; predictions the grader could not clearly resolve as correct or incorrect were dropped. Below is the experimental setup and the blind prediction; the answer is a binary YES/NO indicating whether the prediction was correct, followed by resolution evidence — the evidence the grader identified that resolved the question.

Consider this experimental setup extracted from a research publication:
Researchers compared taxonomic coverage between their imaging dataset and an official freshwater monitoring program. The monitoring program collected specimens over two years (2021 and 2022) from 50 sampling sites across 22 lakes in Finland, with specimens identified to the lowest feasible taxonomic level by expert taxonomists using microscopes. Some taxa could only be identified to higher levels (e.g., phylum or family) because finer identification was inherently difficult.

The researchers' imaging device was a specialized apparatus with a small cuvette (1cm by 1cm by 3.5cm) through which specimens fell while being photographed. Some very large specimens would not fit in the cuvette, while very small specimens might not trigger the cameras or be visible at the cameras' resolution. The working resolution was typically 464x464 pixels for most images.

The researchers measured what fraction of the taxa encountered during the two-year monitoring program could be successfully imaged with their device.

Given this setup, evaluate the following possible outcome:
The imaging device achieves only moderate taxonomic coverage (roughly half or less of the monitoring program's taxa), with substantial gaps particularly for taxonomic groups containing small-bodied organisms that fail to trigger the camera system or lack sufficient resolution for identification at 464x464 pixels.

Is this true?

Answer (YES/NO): NO